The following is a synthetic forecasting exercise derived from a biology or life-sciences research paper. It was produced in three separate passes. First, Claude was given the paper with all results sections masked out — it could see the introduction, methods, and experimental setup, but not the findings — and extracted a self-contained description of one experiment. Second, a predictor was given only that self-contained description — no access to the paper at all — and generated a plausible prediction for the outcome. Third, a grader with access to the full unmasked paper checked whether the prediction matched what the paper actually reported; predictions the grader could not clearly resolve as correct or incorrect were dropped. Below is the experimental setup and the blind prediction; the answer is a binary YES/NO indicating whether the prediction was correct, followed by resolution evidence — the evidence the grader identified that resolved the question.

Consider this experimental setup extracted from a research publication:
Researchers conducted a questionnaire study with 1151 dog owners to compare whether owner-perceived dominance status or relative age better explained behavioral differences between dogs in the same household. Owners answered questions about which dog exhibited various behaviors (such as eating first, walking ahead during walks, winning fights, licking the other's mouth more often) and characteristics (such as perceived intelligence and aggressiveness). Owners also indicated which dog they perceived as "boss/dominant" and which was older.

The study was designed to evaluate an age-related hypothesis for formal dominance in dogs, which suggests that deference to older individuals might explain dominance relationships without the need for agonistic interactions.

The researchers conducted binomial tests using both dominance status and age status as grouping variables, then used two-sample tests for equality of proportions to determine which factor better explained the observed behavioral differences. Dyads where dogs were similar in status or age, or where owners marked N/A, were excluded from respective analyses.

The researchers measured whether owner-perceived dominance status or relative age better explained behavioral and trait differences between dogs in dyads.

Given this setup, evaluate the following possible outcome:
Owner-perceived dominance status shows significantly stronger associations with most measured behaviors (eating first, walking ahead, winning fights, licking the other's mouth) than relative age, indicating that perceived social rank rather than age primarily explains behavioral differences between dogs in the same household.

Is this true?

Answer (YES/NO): NO